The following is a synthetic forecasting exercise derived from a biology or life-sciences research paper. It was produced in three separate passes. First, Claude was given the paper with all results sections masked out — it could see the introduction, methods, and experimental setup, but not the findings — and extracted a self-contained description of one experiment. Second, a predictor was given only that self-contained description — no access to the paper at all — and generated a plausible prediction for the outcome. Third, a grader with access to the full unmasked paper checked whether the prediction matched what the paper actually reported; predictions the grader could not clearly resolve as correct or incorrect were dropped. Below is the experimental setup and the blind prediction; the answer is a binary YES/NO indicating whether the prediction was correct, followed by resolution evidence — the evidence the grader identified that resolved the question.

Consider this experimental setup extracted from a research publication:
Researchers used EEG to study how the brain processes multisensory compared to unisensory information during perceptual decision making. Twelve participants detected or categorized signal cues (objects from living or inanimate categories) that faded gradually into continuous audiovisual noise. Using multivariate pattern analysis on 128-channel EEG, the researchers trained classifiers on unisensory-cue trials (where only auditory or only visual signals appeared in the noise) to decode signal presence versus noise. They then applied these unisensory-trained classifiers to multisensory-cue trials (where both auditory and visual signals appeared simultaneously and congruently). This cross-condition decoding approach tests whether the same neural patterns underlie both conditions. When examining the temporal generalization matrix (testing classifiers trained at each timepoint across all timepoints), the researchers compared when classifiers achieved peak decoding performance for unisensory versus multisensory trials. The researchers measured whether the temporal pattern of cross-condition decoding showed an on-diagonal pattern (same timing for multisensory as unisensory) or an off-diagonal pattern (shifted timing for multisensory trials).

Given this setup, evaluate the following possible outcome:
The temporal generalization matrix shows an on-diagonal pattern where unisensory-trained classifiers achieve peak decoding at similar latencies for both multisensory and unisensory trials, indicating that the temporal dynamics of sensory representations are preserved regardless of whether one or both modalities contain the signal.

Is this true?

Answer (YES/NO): NO